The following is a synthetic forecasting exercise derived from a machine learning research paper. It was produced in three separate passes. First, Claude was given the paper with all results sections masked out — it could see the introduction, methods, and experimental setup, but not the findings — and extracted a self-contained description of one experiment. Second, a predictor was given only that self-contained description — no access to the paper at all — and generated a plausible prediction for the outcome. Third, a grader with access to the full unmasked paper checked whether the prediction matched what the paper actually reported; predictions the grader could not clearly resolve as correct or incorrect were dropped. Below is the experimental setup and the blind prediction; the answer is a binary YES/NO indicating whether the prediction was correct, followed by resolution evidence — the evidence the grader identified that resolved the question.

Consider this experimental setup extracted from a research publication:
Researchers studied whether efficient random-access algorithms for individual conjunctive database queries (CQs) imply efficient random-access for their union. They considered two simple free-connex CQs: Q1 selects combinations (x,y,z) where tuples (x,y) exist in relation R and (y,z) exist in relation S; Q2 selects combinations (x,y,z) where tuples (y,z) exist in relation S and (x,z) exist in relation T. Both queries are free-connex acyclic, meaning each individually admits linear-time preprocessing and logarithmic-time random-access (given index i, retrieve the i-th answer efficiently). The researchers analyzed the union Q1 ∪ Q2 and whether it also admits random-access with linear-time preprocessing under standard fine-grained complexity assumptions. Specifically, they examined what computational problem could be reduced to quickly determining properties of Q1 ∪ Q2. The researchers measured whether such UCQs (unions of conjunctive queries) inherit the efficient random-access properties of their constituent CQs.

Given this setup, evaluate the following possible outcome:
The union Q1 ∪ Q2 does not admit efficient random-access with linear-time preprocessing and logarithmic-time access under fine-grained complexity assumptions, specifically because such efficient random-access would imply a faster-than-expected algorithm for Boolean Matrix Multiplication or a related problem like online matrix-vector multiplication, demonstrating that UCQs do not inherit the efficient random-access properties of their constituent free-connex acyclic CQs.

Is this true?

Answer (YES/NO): NO